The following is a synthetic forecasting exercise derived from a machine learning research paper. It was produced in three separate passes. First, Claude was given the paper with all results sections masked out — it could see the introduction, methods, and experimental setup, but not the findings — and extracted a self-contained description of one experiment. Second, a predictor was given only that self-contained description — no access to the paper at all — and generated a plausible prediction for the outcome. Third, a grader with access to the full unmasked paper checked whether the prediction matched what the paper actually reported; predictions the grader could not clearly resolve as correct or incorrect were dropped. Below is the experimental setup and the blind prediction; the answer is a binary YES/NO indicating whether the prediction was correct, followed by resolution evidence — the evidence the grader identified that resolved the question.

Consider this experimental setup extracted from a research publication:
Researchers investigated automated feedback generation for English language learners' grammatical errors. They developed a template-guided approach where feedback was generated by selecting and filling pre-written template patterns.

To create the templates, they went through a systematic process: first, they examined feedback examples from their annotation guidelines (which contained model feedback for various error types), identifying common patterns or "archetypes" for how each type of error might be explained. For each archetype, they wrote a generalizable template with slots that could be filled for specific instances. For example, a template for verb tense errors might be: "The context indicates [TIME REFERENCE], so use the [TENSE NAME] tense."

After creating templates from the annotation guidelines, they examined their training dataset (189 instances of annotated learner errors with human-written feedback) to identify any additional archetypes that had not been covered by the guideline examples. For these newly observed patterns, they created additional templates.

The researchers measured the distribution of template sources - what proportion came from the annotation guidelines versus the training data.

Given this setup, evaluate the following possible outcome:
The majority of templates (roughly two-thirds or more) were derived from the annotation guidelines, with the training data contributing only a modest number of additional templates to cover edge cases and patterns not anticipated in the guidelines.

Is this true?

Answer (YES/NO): YES